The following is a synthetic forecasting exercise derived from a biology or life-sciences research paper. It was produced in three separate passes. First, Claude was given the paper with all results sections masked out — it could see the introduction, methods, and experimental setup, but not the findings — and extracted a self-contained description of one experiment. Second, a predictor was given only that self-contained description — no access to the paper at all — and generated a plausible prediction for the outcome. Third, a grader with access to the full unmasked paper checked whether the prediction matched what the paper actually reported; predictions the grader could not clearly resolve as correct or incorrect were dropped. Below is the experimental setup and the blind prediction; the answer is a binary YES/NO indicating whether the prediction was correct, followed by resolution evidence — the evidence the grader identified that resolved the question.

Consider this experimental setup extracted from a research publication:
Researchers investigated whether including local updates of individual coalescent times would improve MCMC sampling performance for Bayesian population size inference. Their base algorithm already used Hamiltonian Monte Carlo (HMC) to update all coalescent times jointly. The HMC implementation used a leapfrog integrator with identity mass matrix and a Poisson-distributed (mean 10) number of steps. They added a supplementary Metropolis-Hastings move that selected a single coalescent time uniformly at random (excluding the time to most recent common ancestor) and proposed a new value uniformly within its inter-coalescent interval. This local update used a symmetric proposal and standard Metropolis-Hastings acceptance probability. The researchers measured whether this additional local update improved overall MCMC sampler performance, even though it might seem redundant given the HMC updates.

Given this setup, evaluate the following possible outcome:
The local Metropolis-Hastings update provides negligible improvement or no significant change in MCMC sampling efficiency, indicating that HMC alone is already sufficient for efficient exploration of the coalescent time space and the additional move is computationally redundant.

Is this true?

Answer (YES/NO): NO